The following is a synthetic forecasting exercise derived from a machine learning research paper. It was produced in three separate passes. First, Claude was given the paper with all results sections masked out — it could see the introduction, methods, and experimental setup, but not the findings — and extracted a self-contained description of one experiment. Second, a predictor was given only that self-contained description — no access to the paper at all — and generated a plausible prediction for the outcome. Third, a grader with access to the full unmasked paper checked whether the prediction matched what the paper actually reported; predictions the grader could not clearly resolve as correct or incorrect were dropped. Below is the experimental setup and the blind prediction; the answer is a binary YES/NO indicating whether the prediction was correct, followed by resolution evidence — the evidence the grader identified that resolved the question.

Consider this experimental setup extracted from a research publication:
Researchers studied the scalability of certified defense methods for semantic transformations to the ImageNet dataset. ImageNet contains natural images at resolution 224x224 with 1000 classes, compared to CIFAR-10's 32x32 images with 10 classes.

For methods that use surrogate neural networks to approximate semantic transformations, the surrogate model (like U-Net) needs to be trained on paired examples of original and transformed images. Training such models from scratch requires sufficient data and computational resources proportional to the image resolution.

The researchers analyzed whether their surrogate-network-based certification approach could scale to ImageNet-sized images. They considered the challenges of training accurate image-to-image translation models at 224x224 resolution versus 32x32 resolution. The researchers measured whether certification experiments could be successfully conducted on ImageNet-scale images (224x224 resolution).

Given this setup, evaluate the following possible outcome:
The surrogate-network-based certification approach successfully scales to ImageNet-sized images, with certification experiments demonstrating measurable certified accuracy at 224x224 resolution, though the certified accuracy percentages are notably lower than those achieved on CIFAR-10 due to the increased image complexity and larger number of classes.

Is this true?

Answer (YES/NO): NO